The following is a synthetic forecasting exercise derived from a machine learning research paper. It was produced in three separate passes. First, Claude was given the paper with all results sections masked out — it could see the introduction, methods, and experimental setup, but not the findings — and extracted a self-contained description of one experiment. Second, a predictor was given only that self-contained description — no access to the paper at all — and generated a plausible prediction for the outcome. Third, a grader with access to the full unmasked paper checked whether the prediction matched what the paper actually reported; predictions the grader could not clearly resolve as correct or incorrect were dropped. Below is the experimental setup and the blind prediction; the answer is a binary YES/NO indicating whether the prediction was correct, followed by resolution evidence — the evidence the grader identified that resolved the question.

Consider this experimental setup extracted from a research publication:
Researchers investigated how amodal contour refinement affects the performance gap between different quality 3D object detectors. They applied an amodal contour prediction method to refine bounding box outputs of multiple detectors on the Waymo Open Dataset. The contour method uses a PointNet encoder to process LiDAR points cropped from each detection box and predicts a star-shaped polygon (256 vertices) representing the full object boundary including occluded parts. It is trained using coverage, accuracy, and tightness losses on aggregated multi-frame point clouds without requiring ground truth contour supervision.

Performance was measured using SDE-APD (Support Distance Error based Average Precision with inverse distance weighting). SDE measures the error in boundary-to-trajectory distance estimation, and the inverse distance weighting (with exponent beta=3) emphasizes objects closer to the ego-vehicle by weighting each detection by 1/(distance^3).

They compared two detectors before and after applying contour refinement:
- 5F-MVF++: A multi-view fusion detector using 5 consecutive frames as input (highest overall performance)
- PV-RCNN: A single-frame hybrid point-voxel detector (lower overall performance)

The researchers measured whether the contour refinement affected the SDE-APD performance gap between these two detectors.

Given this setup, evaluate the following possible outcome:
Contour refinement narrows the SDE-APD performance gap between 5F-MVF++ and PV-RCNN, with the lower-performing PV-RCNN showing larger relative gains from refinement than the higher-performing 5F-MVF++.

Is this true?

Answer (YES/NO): YES